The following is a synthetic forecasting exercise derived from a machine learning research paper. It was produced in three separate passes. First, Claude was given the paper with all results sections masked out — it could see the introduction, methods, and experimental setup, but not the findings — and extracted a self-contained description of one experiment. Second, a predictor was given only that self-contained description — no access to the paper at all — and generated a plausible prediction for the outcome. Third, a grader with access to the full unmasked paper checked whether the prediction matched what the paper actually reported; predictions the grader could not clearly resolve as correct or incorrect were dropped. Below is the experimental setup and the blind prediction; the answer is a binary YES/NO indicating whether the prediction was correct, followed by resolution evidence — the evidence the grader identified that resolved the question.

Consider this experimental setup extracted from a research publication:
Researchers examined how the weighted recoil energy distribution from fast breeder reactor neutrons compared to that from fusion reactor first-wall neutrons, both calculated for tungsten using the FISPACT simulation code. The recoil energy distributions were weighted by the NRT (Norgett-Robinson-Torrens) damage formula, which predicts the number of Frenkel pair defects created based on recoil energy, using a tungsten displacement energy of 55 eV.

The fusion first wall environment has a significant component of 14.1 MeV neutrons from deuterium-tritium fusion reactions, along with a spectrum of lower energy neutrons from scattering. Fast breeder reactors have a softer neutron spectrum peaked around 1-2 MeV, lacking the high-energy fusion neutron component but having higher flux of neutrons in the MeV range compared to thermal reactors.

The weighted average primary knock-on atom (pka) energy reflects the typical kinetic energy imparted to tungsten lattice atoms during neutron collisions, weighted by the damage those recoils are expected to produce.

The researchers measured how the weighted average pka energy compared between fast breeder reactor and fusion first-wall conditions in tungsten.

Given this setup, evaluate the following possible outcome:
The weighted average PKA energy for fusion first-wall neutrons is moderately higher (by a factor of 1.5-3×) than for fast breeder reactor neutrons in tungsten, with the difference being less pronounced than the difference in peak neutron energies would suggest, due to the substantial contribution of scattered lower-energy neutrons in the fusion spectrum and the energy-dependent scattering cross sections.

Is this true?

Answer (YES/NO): NO